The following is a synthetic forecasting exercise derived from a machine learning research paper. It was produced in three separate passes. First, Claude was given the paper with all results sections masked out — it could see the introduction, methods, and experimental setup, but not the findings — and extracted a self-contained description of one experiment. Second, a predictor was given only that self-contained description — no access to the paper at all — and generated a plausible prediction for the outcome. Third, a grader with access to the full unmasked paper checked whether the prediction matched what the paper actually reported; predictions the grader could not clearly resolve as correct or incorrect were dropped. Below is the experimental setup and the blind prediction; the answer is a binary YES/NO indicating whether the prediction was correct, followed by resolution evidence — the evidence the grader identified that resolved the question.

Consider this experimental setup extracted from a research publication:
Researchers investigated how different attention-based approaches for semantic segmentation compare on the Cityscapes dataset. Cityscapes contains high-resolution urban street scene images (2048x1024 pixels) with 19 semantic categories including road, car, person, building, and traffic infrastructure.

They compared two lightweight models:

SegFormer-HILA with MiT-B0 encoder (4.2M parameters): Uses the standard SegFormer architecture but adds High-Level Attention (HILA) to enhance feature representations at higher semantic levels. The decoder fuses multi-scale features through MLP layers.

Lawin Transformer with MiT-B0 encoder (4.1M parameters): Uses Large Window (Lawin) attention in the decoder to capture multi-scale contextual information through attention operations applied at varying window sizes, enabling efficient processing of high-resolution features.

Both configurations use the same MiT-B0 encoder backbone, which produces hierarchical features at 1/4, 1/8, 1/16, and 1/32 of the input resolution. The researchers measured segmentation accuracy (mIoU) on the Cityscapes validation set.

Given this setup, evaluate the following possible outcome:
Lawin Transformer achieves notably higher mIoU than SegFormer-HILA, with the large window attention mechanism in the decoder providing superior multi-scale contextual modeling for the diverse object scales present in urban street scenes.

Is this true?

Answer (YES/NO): NO